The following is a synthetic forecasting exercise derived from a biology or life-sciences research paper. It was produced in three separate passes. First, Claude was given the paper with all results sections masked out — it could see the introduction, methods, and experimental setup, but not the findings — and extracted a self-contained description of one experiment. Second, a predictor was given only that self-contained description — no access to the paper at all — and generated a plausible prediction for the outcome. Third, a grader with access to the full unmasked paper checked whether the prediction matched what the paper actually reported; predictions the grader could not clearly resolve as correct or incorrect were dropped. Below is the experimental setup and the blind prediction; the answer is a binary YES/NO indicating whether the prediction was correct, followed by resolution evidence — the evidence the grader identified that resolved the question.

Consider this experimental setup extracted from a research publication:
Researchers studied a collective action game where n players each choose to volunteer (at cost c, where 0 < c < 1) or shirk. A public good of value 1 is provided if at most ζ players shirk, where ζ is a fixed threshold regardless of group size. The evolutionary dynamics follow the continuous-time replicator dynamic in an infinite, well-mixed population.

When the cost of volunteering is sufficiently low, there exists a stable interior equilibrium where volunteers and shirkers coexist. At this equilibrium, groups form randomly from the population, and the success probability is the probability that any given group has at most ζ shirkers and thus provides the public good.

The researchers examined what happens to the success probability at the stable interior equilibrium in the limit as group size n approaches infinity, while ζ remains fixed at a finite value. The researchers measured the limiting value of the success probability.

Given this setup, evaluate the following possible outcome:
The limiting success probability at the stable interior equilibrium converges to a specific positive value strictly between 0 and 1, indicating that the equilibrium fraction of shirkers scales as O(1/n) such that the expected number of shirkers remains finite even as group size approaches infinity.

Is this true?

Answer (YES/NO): YES